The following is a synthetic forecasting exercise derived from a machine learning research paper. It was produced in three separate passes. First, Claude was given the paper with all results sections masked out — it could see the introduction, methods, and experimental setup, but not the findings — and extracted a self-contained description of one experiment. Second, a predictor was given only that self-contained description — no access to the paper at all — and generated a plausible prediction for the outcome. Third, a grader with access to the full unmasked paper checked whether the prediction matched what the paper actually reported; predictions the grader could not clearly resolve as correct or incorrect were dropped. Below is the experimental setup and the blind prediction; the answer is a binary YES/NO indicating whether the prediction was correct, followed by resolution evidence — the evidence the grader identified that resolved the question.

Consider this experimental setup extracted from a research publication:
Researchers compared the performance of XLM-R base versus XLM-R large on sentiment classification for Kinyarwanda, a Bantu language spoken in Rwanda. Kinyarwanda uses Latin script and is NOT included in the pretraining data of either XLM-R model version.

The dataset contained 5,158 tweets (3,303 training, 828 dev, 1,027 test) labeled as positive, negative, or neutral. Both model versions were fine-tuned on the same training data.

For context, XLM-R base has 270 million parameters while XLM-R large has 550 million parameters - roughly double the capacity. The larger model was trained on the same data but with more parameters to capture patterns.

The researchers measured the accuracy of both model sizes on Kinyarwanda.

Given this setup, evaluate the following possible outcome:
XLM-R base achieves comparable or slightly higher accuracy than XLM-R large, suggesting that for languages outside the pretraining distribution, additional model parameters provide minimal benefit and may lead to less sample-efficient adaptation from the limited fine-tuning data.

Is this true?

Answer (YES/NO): YES